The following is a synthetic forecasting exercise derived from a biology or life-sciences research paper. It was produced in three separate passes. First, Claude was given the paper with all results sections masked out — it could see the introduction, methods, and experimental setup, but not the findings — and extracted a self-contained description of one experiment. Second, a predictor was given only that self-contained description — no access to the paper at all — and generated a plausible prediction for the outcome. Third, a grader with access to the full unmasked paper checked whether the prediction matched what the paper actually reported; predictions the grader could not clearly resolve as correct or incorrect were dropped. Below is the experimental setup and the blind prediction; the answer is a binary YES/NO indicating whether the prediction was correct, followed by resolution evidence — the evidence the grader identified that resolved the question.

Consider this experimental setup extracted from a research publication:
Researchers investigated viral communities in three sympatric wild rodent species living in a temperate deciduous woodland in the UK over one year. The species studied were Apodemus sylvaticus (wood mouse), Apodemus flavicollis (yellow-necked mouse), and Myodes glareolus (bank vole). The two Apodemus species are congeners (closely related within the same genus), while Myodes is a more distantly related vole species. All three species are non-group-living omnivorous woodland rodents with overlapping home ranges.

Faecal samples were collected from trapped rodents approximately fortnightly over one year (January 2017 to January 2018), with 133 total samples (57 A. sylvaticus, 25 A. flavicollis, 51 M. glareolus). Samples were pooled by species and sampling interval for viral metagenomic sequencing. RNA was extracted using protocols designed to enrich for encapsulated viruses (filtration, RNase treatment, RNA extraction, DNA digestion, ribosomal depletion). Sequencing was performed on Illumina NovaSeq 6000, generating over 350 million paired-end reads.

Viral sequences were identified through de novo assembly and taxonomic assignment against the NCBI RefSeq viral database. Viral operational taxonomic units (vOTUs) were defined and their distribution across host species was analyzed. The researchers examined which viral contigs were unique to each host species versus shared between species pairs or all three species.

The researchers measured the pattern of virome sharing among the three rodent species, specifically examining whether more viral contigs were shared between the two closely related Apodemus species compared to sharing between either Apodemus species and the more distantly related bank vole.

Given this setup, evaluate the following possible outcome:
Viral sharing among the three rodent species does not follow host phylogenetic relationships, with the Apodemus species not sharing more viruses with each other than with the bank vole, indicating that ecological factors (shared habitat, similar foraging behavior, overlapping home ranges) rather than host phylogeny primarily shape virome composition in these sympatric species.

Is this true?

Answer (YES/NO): NO